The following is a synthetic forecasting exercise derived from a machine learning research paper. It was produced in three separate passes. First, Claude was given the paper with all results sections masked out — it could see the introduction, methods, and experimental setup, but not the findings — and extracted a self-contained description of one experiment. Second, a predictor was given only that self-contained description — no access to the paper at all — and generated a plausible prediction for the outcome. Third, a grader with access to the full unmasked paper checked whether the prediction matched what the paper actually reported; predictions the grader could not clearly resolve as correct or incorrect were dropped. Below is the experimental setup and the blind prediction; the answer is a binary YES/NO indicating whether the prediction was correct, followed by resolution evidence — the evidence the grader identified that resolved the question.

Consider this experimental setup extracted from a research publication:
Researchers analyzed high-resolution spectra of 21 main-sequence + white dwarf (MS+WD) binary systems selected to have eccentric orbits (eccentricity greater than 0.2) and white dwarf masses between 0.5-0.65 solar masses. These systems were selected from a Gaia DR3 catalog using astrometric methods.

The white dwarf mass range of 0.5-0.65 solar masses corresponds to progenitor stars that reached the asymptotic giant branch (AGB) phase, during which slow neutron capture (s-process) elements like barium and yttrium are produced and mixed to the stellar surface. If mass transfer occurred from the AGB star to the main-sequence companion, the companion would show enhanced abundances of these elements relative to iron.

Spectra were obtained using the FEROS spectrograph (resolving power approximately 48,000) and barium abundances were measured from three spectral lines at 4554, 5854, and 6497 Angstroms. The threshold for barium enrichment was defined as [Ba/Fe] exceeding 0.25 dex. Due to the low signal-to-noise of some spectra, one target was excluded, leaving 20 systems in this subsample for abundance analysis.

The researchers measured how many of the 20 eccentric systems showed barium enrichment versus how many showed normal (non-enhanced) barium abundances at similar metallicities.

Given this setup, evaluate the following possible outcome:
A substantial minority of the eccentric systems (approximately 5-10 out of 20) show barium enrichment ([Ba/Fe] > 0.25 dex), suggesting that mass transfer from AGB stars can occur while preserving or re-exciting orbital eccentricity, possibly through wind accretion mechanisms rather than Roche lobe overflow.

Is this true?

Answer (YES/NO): YES